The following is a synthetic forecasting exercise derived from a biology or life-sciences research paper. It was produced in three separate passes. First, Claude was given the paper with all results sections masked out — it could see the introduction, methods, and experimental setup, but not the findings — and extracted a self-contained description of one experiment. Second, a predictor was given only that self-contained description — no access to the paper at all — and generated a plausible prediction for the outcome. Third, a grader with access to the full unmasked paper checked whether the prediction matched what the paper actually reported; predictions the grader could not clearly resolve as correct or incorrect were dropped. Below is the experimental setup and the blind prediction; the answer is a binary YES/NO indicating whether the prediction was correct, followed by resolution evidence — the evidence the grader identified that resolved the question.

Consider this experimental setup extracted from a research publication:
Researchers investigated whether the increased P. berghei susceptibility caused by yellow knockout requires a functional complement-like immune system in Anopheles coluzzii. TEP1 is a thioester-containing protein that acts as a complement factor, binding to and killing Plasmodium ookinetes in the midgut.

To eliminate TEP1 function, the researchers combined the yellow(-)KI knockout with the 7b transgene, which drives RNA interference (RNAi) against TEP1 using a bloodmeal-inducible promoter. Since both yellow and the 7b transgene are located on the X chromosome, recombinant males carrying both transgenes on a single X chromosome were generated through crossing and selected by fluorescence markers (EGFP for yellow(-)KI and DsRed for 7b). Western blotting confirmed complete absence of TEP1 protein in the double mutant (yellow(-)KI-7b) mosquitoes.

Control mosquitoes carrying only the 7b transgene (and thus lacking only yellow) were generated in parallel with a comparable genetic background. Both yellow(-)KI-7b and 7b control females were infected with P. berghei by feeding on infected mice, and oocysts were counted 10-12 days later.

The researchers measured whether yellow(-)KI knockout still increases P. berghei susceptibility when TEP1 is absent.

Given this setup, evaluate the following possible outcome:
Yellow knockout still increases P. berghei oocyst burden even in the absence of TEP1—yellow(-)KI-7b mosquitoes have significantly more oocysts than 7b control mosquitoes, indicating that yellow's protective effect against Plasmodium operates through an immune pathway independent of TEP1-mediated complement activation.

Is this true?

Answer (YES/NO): YES